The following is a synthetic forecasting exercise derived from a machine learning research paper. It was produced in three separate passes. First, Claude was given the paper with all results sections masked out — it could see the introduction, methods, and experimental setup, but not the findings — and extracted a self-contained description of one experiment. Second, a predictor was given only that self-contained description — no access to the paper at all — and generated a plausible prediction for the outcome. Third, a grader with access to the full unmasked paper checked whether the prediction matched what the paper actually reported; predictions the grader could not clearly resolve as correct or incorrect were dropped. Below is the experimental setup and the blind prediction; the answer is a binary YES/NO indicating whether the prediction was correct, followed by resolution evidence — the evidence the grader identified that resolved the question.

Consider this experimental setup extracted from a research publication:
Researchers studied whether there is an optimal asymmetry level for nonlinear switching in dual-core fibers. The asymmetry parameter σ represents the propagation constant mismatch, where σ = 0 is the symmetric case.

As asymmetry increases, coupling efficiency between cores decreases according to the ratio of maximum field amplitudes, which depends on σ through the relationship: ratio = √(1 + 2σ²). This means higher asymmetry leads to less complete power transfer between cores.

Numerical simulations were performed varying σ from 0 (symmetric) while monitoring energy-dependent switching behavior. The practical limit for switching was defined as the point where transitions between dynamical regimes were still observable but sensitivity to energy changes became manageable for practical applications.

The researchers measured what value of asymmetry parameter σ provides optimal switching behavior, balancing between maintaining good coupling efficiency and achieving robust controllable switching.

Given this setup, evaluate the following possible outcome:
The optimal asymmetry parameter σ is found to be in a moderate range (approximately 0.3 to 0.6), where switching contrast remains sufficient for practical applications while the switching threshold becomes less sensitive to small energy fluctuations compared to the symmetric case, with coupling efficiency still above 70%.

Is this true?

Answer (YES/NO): NO